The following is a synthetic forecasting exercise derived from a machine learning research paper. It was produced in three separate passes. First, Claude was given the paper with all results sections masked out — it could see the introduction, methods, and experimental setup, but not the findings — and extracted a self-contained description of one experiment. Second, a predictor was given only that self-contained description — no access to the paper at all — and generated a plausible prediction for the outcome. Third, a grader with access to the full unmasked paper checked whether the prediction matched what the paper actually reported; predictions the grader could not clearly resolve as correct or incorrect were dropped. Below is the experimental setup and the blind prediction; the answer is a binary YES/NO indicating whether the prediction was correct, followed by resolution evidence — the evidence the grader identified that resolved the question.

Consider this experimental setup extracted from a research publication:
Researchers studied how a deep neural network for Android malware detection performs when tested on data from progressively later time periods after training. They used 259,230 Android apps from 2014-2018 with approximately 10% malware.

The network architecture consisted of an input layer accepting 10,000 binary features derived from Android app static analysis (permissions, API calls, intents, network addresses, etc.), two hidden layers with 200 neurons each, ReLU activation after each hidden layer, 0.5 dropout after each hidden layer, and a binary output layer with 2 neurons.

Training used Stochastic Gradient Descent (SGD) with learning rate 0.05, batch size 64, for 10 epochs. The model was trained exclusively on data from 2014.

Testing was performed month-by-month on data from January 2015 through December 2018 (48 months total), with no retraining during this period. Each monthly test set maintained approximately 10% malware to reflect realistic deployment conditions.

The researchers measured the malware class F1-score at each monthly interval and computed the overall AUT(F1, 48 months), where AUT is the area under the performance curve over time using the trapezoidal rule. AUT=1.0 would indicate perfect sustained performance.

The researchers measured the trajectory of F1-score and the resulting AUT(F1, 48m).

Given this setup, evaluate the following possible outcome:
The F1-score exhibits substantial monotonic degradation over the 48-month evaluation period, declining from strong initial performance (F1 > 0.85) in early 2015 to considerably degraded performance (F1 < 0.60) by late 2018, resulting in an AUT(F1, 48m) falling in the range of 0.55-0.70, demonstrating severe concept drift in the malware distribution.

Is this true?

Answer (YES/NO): NO